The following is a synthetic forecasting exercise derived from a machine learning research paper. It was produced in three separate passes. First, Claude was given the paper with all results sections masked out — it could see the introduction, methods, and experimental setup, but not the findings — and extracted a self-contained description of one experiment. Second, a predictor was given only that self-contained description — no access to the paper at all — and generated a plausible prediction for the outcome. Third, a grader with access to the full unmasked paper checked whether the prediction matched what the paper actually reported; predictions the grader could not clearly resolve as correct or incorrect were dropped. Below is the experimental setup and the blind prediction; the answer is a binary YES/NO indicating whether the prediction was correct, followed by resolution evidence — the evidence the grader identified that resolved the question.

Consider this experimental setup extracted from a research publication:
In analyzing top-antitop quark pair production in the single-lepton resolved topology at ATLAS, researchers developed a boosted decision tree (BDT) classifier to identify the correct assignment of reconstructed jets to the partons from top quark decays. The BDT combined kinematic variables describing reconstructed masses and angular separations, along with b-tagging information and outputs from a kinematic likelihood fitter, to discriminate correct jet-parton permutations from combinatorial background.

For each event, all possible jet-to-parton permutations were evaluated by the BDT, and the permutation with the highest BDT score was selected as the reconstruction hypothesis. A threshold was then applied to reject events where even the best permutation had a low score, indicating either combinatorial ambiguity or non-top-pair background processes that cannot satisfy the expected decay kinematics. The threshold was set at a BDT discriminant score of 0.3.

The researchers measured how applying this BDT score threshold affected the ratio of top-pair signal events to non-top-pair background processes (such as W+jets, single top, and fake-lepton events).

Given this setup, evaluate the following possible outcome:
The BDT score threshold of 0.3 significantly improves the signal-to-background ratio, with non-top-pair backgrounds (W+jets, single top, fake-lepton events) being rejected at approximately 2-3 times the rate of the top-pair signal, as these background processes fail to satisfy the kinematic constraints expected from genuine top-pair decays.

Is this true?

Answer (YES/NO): YES